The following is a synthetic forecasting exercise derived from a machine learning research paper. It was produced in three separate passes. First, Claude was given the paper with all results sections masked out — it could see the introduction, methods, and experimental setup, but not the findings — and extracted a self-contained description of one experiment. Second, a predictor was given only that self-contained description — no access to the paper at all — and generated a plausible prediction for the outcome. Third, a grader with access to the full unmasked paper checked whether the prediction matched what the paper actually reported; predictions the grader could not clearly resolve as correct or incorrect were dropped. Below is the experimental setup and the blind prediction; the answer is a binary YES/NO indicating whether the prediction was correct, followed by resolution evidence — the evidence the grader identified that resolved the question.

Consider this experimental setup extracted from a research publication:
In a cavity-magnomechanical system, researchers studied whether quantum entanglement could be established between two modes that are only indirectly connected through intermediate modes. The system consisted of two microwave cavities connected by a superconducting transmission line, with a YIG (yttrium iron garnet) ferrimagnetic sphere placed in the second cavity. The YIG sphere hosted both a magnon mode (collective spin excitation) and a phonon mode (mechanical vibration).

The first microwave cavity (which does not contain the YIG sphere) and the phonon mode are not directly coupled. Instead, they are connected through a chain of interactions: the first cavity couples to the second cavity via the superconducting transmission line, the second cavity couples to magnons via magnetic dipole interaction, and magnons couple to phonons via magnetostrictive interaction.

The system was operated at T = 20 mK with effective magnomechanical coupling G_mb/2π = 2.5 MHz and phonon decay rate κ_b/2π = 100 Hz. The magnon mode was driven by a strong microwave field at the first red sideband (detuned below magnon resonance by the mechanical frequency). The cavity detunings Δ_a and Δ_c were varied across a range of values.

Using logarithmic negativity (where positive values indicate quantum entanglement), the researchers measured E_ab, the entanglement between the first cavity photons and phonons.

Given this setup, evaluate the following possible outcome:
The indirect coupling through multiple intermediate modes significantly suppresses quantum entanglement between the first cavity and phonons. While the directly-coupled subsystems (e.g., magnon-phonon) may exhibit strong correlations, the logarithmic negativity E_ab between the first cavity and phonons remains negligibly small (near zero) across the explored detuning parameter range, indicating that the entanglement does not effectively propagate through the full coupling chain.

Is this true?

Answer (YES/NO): NO